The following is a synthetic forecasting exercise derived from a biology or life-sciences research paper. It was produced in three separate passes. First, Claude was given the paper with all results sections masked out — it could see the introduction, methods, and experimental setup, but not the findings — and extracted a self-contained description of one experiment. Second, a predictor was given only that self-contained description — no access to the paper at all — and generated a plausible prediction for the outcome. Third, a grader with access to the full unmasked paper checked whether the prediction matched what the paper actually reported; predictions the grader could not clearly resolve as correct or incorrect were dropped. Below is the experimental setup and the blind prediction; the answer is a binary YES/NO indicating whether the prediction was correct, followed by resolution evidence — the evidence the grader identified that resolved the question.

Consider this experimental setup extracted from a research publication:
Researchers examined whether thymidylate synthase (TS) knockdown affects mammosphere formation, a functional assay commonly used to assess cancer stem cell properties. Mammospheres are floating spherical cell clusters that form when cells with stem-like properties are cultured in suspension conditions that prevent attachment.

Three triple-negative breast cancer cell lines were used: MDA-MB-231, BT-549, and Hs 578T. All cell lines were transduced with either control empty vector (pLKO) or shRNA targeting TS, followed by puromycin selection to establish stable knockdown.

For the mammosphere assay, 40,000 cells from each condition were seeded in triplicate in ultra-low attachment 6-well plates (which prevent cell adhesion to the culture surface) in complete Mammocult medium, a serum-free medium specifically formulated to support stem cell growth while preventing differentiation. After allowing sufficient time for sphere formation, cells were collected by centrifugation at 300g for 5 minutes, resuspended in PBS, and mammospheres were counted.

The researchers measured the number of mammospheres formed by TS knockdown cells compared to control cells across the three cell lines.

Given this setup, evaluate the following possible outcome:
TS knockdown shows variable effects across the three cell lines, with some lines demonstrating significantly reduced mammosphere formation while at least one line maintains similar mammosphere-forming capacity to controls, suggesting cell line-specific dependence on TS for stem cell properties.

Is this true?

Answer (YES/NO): NO